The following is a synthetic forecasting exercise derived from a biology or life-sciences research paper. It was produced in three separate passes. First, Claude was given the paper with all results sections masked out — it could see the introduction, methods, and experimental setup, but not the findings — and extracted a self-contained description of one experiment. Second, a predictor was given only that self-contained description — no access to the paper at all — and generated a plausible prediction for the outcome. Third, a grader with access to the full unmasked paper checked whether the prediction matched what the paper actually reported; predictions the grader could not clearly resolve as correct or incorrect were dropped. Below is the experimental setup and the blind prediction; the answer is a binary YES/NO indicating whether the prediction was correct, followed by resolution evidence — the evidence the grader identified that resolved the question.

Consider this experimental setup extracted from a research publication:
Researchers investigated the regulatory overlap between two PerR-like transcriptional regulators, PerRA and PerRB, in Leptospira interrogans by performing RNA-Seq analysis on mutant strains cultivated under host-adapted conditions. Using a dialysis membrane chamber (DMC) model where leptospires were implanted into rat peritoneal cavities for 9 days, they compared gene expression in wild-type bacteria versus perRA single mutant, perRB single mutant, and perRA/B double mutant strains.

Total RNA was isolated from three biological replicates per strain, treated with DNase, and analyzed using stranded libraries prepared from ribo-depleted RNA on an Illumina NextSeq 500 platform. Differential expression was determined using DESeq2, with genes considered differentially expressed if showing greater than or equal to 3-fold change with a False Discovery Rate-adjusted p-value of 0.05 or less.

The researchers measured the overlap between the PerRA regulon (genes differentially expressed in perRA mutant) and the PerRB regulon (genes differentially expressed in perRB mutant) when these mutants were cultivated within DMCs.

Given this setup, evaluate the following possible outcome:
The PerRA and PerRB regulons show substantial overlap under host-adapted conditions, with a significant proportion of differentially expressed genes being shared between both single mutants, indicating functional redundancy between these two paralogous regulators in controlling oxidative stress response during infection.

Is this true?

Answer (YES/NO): NO